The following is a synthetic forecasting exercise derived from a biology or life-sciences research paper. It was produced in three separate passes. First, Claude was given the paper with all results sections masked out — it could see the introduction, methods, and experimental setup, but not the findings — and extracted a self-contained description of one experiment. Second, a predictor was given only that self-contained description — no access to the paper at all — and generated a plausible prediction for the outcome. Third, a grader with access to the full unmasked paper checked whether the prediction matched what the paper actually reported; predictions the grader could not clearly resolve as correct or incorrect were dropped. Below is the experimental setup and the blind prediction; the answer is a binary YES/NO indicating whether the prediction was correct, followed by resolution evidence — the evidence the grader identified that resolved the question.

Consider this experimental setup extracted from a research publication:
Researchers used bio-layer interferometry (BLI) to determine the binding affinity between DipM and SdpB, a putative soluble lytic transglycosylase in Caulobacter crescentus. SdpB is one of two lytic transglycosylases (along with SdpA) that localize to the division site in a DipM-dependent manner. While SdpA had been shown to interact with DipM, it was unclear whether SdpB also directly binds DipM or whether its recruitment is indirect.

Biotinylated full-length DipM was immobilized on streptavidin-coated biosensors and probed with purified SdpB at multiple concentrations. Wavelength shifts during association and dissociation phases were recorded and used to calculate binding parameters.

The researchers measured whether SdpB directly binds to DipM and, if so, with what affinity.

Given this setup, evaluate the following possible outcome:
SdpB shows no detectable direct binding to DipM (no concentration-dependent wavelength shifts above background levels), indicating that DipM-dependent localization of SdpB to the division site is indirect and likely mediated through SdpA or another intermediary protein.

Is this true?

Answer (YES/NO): NO